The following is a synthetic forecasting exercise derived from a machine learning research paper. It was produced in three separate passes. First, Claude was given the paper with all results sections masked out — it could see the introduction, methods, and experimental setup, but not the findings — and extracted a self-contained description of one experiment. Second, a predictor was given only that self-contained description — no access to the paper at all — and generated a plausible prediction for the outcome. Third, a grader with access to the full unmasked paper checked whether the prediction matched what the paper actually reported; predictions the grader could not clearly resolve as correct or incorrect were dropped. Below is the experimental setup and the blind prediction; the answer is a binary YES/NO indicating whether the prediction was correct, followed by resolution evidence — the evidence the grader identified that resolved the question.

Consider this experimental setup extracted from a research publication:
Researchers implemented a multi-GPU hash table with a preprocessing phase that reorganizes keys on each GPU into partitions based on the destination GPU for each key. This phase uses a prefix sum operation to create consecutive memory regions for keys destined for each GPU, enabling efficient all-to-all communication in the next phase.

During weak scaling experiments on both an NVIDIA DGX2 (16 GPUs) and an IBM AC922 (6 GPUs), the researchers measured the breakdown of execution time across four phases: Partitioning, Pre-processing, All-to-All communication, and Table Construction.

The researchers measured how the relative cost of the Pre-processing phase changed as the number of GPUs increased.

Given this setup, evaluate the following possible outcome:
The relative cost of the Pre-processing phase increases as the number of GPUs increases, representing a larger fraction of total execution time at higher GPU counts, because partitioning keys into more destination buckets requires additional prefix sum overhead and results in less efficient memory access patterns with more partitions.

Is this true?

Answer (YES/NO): YES